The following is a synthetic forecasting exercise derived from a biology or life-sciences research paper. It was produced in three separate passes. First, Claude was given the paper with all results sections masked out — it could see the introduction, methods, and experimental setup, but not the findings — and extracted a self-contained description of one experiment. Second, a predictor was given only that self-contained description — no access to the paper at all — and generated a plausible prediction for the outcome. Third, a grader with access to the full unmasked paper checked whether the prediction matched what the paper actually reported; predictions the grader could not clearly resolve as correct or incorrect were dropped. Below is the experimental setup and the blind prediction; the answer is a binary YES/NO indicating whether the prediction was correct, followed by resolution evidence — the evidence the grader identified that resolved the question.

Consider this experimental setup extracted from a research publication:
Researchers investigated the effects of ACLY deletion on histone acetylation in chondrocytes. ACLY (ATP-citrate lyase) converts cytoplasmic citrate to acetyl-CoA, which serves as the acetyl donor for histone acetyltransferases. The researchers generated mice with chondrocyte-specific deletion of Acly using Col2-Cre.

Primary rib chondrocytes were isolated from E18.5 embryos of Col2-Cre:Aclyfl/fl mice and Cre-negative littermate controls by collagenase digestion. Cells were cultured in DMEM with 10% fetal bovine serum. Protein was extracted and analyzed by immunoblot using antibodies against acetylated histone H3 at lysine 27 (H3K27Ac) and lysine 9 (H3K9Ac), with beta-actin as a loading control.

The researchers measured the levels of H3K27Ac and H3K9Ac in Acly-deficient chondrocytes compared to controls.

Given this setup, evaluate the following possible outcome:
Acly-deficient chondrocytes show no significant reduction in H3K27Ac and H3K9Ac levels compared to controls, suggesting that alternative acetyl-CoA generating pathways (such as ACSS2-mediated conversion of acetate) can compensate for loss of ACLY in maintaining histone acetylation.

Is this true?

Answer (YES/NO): NO